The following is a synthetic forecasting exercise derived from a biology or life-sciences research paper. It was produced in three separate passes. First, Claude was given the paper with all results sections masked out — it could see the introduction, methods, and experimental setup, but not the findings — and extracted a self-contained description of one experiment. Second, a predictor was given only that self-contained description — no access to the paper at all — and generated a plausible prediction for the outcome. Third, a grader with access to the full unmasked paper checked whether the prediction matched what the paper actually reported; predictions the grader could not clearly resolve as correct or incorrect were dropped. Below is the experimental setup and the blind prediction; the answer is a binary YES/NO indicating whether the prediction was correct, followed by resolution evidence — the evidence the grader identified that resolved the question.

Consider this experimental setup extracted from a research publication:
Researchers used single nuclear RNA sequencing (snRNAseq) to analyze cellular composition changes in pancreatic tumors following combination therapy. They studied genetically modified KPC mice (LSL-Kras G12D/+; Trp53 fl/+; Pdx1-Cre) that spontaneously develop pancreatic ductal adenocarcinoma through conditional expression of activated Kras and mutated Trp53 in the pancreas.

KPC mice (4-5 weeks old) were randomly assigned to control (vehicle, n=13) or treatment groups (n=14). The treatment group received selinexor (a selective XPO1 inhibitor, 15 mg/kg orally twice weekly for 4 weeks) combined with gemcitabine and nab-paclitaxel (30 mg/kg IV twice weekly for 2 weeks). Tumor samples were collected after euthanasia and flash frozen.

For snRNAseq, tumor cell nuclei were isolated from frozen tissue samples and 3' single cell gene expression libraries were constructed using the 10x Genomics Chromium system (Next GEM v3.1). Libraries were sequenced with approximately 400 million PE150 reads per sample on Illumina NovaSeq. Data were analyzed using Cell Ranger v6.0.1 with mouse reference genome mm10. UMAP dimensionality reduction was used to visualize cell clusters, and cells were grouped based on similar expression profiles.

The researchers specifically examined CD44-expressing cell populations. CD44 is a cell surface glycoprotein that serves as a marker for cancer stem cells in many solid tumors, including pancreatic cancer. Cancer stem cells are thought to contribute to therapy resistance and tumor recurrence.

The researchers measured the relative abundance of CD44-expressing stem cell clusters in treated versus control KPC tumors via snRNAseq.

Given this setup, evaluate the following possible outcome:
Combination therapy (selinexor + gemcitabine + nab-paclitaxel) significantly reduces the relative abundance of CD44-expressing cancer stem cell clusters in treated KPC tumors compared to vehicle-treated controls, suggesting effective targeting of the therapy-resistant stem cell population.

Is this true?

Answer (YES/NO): YES